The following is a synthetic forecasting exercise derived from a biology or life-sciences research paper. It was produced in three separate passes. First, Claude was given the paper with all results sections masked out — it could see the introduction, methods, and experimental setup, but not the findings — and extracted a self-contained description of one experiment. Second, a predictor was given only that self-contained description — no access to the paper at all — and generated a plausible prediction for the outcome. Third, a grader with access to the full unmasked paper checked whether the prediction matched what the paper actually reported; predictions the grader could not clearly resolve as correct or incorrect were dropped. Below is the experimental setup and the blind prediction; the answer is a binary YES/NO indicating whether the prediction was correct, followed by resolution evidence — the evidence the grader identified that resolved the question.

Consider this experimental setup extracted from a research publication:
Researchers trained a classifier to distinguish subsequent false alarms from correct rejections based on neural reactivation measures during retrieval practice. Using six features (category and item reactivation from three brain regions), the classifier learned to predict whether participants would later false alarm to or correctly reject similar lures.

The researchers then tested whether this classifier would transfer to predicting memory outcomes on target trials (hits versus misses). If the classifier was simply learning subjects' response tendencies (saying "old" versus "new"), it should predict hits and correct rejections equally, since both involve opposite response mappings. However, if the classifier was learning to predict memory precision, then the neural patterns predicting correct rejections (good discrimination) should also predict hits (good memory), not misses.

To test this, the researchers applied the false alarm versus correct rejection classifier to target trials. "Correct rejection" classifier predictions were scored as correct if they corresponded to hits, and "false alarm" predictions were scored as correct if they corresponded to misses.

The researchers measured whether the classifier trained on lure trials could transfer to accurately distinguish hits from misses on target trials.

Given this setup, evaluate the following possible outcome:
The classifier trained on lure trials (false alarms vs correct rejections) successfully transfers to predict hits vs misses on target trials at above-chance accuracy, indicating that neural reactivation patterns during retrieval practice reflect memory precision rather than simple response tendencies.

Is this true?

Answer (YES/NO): NO